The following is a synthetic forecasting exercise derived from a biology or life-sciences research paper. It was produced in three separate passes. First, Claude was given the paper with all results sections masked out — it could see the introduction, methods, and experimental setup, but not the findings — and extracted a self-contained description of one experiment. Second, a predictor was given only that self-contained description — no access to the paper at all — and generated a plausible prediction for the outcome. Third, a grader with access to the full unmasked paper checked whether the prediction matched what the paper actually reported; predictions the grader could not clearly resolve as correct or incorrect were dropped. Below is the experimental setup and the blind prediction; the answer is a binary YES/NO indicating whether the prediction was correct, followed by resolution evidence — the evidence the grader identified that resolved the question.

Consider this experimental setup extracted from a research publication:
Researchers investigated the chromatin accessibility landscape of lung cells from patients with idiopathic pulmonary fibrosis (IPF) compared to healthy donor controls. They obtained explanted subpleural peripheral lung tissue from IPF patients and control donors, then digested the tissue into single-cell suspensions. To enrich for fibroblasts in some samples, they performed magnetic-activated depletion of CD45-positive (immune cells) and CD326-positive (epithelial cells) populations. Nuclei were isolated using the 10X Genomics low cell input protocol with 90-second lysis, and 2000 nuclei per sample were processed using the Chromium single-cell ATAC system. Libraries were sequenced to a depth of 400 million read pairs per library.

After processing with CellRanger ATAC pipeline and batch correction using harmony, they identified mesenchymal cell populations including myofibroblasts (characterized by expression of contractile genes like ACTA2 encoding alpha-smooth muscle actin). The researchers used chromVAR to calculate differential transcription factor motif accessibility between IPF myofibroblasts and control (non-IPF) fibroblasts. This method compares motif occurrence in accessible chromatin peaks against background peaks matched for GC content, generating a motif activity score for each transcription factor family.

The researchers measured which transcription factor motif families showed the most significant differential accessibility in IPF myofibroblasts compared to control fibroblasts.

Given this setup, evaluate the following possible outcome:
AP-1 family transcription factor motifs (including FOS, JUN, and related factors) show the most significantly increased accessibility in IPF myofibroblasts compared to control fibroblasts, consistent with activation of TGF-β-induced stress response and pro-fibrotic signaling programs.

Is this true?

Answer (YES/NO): NO